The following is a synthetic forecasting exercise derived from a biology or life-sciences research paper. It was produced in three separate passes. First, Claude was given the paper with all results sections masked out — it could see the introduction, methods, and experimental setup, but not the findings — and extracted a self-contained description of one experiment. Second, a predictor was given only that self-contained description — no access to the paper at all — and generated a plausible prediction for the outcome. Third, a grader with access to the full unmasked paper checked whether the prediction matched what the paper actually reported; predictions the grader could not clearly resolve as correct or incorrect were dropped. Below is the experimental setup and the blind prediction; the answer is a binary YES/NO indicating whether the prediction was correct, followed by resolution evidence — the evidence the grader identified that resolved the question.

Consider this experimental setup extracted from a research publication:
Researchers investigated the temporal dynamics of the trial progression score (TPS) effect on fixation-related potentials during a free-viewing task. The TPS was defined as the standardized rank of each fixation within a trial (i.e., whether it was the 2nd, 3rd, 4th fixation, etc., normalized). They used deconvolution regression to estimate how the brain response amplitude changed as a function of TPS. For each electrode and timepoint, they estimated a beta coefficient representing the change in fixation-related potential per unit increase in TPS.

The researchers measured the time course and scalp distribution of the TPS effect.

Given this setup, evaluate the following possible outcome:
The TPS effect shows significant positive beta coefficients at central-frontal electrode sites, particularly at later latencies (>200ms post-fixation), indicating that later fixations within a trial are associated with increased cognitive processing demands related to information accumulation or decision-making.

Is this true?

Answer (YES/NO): NO